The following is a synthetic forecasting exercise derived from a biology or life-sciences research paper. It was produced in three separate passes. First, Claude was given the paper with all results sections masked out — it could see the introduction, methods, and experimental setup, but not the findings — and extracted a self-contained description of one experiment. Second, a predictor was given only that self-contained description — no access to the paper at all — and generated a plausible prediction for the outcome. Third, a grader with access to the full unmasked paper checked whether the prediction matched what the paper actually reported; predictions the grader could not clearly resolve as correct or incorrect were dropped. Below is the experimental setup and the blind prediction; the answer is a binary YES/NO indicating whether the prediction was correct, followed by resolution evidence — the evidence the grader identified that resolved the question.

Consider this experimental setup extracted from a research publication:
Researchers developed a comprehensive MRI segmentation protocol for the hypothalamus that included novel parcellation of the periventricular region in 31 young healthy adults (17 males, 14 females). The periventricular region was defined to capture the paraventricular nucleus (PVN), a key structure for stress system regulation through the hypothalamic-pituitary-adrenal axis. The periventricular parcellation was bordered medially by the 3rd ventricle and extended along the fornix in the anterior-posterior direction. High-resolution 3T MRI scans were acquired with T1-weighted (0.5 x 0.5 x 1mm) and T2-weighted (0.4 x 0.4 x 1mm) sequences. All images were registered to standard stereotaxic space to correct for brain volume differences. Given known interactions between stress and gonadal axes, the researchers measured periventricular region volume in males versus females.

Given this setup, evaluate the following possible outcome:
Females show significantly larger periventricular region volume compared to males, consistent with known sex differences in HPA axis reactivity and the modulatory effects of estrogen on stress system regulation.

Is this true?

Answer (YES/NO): NO